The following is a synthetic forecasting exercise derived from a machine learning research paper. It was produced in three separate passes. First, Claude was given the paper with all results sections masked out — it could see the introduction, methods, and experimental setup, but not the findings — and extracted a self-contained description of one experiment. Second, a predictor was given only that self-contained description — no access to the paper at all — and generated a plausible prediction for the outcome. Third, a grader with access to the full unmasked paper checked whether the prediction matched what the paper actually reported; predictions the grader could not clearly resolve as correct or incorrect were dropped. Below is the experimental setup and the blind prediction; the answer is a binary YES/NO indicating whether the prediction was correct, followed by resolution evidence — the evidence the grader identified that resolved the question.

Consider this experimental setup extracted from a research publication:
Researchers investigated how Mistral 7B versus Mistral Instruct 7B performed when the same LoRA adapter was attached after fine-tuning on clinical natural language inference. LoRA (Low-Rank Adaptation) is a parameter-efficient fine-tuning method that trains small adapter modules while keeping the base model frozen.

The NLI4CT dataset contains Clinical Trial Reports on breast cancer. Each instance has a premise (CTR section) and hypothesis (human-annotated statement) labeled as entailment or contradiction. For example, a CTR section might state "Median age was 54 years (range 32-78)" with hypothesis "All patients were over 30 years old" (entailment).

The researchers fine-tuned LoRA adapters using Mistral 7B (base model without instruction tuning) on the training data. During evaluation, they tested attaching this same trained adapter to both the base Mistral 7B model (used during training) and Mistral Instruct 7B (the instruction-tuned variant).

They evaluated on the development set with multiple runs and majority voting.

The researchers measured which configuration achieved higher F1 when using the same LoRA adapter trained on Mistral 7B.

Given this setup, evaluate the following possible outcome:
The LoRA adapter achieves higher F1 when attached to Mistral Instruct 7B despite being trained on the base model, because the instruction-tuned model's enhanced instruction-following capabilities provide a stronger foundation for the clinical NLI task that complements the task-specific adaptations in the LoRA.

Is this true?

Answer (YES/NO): NO